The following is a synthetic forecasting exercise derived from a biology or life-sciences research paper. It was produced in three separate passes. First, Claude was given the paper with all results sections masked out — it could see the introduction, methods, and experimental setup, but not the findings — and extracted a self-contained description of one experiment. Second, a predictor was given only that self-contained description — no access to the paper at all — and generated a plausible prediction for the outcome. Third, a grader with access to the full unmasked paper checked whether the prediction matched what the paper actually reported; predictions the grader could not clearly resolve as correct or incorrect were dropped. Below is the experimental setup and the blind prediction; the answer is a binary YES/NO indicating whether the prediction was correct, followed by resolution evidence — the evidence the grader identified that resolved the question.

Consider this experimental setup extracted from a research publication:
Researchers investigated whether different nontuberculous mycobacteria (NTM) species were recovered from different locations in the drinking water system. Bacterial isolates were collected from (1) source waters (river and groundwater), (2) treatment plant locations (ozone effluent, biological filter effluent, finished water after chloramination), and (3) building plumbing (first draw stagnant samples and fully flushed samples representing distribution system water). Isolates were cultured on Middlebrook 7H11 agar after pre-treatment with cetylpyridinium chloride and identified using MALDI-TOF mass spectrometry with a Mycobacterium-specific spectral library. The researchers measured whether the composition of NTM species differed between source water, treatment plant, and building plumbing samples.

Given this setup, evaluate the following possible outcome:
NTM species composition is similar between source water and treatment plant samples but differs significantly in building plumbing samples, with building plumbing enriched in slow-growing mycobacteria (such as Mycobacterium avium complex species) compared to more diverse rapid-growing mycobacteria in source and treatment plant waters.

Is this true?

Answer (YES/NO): NO